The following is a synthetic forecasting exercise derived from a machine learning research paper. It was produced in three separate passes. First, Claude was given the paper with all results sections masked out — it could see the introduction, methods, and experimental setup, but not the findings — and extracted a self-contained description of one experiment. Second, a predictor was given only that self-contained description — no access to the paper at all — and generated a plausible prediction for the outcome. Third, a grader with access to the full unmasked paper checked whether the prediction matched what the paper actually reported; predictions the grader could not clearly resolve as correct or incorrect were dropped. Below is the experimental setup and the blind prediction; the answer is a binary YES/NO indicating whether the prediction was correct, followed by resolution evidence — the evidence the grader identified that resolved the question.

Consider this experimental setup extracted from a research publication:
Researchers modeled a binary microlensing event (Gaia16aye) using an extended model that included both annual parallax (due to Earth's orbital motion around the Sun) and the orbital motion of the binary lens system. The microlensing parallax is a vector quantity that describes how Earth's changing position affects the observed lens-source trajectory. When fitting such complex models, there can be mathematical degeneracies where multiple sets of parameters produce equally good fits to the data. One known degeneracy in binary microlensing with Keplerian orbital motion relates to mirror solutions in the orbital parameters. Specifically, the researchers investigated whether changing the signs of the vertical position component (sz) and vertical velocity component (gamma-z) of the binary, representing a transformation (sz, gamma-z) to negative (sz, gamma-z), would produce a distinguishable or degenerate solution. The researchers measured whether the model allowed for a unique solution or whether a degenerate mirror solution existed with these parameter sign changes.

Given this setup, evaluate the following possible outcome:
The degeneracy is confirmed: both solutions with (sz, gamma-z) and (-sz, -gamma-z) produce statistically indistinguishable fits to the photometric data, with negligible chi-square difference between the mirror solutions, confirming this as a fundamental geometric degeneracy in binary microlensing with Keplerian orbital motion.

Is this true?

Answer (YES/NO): YES